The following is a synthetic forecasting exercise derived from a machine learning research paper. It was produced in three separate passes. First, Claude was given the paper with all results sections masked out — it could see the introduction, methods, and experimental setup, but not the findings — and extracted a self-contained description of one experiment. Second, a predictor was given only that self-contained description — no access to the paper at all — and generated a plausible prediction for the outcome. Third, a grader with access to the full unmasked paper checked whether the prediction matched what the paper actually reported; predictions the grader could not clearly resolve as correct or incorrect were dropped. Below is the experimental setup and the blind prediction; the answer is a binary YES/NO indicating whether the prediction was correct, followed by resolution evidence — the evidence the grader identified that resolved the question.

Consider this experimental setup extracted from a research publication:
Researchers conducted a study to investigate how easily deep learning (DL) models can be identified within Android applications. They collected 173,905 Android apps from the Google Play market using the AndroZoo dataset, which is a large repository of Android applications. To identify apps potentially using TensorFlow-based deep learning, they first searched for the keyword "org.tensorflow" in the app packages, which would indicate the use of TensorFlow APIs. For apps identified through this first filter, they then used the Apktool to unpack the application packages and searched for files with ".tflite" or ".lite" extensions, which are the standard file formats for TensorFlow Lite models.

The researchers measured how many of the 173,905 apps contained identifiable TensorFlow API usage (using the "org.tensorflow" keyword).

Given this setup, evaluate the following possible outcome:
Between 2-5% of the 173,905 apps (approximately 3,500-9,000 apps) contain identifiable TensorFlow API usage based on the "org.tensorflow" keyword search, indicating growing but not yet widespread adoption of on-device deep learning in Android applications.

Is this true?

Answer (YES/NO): NO